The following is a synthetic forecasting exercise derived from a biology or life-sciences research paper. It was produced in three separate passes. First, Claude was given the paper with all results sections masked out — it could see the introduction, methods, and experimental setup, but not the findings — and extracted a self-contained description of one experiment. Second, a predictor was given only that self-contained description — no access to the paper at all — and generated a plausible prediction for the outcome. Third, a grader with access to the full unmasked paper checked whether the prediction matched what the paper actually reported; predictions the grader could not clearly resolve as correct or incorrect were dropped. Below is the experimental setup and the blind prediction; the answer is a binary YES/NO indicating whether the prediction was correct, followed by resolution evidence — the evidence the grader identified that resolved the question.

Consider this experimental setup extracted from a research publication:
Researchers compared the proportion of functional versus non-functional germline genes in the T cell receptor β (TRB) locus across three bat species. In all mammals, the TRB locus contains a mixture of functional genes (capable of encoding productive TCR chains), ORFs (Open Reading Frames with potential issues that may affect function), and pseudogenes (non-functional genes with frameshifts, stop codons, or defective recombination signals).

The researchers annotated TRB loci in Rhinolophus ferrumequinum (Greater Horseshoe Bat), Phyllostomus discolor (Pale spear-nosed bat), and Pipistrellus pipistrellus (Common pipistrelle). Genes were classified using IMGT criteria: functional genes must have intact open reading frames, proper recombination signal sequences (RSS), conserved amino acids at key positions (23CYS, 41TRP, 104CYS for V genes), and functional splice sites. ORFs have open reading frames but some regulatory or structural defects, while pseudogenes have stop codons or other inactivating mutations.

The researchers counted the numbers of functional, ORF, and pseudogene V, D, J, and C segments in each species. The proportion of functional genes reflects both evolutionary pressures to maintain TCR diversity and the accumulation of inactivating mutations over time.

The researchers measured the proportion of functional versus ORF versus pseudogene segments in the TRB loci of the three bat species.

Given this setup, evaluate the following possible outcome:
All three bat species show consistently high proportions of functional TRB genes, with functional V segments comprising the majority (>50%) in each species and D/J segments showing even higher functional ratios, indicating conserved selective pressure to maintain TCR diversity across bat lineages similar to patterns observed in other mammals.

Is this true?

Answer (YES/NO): YES